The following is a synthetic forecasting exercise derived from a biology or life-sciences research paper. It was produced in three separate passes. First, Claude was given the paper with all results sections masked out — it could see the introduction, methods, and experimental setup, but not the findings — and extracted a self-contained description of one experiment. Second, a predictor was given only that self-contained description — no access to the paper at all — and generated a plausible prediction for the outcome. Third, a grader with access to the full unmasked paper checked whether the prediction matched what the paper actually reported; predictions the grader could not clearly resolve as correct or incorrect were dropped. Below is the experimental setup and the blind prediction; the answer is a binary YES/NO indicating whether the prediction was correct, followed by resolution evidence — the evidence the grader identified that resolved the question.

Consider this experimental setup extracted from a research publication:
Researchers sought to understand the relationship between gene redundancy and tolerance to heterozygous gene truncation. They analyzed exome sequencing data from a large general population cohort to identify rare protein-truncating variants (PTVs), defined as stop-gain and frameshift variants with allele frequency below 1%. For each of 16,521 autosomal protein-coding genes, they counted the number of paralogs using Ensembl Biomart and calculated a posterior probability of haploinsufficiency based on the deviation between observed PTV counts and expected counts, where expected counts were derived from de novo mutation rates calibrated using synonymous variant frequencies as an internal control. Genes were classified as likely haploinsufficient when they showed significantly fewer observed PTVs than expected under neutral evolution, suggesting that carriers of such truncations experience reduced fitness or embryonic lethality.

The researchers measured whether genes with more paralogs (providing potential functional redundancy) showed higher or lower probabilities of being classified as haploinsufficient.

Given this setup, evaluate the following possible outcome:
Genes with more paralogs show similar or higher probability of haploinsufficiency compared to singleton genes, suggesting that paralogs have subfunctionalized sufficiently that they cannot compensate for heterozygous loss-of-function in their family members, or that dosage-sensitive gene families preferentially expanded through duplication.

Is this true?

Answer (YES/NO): NO